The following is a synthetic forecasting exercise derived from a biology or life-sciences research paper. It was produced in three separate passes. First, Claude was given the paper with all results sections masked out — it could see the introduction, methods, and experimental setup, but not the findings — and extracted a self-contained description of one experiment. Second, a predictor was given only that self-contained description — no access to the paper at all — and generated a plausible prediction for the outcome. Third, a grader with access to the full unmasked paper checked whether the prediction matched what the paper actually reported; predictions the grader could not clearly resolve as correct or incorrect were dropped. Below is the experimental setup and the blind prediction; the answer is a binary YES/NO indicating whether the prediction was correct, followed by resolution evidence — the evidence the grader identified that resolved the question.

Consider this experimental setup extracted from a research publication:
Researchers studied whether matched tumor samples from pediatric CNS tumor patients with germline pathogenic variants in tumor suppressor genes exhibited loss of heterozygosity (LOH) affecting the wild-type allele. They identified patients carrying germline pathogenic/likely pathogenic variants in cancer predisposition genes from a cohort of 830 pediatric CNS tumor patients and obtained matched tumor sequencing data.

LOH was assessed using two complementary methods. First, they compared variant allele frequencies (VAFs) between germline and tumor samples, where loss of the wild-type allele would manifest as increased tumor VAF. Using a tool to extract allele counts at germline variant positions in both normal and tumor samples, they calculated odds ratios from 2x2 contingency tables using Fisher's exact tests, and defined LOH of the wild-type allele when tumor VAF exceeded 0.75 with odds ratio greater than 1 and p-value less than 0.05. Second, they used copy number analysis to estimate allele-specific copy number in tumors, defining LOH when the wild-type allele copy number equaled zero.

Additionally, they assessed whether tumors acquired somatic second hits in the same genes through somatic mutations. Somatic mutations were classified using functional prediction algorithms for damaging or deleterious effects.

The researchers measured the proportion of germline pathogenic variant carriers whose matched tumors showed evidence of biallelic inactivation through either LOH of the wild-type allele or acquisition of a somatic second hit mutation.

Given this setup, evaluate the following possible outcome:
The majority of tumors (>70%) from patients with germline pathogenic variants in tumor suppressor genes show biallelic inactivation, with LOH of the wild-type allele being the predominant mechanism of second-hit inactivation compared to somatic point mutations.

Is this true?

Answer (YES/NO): NO